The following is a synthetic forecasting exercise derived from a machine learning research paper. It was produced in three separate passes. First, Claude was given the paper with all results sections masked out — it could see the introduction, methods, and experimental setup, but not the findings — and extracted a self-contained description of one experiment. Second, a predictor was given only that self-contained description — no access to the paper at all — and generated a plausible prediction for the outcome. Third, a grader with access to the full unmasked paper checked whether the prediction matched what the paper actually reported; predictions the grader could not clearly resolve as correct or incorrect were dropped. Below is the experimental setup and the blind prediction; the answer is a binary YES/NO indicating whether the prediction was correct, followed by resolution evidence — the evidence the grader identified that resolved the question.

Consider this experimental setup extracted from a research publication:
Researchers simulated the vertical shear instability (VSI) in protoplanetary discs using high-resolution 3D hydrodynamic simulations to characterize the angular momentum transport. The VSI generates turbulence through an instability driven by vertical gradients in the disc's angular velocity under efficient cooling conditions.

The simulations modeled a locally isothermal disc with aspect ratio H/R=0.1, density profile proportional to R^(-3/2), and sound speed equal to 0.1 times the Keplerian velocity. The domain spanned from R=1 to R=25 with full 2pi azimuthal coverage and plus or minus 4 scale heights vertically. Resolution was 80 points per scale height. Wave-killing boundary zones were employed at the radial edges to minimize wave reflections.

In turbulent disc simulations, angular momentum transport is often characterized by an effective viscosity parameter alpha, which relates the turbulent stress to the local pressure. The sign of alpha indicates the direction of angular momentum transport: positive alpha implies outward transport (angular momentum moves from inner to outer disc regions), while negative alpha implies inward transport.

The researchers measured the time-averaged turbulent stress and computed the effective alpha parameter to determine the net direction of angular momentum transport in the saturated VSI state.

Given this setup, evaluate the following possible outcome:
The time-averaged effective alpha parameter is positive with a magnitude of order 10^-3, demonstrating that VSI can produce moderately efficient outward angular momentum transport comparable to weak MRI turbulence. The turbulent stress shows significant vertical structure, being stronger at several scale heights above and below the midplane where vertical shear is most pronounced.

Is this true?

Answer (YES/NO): YES